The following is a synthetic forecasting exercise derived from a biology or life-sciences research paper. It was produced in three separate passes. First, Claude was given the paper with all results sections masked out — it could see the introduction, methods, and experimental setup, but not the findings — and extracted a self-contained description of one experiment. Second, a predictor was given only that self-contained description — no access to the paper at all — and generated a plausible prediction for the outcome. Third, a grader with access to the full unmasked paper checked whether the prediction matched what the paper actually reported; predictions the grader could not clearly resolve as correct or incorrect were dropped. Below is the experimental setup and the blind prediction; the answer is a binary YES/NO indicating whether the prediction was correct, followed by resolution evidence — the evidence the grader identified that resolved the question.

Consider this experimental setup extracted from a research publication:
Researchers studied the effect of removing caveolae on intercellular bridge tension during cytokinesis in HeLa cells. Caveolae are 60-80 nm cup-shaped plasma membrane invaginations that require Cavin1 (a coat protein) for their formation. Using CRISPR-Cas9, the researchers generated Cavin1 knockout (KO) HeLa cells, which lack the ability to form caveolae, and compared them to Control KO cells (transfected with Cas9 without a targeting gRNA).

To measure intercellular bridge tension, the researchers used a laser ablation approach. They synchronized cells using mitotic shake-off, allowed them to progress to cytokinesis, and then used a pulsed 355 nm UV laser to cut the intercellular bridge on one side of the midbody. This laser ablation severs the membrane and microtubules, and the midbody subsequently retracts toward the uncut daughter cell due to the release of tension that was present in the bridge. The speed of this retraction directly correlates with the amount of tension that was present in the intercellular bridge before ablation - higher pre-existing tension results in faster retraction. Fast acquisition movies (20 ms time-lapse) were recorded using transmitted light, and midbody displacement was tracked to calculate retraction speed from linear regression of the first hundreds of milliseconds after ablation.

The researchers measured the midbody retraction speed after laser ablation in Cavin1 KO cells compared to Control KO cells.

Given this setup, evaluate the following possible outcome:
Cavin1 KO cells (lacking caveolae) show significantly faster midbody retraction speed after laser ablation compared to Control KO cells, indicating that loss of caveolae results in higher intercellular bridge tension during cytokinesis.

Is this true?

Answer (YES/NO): YES